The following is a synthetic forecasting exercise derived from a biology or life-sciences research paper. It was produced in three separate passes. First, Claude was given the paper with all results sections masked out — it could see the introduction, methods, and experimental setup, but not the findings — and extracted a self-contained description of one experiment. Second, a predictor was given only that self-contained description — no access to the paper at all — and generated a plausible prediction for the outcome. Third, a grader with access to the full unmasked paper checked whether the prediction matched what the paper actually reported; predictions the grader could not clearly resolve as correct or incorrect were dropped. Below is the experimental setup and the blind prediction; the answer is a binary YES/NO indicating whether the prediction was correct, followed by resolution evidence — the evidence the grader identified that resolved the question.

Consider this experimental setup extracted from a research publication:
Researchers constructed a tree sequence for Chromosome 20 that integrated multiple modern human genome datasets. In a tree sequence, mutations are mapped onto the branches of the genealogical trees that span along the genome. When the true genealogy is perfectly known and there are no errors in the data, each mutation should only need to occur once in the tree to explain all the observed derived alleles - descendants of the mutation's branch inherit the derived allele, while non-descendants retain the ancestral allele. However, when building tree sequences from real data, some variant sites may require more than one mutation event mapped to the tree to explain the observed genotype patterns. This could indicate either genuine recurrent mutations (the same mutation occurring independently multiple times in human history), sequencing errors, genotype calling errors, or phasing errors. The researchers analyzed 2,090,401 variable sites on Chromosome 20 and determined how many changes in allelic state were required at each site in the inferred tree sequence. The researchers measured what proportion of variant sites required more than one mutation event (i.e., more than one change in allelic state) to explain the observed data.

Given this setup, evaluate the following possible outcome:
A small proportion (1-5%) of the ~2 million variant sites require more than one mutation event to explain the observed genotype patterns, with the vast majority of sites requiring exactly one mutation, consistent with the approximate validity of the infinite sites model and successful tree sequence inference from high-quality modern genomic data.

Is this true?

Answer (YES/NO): NO